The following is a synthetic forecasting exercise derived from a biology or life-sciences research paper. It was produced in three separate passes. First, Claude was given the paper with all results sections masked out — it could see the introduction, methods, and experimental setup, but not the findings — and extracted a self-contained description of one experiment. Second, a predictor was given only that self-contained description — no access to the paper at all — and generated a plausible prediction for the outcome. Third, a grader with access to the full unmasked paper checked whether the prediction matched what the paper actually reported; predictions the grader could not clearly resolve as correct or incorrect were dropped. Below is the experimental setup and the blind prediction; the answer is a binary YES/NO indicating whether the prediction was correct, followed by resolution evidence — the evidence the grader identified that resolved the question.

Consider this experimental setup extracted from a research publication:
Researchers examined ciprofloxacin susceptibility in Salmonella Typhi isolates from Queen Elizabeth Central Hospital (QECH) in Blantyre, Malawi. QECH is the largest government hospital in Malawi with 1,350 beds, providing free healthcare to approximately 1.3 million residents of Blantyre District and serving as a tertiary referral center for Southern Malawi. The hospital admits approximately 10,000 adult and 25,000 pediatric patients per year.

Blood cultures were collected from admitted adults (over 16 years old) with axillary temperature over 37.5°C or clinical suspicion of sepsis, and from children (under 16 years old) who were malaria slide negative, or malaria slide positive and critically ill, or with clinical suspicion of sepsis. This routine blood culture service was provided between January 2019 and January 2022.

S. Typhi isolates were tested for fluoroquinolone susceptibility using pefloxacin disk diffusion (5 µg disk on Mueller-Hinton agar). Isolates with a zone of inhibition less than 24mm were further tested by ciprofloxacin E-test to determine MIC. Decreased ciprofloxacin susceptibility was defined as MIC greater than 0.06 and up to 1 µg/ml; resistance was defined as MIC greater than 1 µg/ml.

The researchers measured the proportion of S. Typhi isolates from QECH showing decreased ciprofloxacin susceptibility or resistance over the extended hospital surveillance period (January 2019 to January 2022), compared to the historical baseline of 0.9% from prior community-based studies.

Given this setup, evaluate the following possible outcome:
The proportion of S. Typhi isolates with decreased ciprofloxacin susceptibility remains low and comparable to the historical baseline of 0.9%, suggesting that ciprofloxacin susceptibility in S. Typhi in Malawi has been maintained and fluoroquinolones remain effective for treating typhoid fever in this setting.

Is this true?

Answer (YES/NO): NO